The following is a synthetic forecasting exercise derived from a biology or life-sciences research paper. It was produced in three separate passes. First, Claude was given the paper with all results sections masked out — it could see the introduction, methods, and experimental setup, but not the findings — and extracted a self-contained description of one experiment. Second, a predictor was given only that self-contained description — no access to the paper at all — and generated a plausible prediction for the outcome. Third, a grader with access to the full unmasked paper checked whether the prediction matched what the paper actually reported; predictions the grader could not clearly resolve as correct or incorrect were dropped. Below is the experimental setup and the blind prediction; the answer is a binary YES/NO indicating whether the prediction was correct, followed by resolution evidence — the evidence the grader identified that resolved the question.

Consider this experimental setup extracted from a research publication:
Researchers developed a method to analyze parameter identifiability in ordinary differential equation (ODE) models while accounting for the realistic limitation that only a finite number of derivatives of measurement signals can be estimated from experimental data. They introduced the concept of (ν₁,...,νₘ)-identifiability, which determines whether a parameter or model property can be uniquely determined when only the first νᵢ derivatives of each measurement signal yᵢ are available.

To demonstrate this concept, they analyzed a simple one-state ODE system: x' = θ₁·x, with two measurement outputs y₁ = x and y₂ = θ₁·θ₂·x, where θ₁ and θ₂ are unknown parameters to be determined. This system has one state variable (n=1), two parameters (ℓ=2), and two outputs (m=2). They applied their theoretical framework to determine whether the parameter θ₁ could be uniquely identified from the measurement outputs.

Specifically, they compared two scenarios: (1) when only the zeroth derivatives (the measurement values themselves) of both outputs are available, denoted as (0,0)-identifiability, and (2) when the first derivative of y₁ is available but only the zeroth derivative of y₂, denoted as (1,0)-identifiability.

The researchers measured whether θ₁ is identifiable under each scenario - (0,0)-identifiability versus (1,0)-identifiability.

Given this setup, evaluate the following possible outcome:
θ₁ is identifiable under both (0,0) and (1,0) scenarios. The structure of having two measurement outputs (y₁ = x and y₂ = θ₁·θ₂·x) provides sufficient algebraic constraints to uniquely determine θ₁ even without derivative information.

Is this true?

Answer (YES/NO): NO